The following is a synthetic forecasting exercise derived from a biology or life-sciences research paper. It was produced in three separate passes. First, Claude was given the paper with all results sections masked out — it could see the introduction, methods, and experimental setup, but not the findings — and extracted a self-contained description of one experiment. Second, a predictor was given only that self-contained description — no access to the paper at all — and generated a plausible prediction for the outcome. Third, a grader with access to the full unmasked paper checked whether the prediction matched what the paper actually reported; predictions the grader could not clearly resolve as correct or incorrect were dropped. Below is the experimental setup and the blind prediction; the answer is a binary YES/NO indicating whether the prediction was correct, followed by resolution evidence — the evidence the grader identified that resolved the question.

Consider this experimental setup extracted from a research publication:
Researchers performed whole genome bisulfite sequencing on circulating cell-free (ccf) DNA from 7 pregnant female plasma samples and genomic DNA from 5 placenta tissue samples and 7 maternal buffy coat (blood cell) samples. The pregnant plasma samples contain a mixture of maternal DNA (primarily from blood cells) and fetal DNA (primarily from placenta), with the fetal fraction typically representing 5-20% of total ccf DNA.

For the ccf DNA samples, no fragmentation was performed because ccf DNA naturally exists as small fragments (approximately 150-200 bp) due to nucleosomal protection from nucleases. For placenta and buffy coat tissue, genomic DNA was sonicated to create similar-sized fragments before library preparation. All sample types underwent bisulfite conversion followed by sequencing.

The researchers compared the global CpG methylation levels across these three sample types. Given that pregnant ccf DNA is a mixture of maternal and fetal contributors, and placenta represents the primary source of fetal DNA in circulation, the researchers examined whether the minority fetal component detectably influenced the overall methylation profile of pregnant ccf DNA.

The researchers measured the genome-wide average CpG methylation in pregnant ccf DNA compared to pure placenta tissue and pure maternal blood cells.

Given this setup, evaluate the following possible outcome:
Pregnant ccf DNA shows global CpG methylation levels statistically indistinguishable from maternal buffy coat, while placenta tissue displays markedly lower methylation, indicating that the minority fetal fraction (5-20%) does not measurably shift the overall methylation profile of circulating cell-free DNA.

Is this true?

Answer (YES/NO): NO